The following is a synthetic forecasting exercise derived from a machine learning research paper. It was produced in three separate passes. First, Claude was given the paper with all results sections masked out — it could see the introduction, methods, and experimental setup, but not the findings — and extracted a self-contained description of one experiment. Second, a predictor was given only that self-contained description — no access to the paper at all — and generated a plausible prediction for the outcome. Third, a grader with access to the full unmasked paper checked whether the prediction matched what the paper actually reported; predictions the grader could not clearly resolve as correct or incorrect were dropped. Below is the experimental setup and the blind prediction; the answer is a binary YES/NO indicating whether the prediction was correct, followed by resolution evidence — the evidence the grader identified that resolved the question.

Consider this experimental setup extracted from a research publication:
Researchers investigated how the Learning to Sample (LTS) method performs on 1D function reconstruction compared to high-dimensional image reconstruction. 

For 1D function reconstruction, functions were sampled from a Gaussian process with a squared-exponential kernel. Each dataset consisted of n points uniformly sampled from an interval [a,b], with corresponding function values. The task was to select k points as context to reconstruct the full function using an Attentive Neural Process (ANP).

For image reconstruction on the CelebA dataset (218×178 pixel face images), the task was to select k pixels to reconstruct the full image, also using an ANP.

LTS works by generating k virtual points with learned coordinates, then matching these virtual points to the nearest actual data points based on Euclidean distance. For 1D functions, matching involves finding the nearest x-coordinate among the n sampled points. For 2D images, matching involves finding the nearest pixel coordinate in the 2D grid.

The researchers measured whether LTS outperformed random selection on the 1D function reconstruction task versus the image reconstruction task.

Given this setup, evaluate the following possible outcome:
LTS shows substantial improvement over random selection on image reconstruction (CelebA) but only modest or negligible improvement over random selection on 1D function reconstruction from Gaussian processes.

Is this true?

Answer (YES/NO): NO